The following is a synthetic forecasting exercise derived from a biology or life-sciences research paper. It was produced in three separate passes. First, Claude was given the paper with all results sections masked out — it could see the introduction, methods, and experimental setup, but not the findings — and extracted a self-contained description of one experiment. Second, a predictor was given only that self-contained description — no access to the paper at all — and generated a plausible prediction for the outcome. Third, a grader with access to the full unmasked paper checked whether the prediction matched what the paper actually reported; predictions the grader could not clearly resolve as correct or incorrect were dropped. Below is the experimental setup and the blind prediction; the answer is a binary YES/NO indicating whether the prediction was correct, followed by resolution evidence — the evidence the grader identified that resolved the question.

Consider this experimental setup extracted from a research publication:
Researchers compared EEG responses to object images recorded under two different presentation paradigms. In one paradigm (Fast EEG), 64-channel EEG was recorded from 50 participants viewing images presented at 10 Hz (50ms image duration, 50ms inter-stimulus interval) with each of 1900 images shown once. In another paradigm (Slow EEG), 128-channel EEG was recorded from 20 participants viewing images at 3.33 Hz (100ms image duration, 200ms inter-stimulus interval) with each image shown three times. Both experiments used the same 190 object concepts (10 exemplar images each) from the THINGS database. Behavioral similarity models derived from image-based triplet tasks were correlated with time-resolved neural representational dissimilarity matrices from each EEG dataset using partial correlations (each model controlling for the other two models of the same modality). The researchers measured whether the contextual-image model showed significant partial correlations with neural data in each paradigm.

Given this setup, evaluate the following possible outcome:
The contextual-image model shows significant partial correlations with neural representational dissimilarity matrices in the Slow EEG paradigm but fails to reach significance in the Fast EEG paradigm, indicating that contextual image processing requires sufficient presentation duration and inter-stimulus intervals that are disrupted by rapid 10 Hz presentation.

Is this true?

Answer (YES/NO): YES